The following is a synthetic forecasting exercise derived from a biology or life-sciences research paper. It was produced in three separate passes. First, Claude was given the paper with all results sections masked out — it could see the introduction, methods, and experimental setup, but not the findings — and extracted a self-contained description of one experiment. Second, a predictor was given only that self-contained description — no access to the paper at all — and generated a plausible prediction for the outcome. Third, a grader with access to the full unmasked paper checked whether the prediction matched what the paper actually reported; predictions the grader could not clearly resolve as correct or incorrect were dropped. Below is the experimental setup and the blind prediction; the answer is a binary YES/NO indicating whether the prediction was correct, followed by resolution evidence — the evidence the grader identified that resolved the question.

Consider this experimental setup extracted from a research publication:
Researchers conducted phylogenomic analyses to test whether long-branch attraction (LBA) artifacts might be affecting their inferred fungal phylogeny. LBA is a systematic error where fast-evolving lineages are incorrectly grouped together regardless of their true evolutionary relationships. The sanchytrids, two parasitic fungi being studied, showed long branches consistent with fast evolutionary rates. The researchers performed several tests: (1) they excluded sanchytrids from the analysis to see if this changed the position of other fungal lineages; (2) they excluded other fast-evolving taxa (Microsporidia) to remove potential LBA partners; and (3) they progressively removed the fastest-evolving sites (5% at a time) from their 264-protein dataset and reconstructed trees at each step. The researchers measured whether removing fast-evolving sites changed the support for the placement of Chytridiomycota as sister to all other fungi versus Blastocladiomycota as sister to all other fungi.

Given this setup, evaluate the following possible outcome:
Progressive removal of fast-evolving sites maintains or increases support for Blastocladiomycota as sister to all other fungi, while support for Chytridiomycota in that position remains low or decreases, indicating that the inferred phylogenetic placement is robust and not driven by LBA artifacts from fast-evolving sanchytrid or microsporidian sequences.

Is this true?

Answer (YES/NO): NO